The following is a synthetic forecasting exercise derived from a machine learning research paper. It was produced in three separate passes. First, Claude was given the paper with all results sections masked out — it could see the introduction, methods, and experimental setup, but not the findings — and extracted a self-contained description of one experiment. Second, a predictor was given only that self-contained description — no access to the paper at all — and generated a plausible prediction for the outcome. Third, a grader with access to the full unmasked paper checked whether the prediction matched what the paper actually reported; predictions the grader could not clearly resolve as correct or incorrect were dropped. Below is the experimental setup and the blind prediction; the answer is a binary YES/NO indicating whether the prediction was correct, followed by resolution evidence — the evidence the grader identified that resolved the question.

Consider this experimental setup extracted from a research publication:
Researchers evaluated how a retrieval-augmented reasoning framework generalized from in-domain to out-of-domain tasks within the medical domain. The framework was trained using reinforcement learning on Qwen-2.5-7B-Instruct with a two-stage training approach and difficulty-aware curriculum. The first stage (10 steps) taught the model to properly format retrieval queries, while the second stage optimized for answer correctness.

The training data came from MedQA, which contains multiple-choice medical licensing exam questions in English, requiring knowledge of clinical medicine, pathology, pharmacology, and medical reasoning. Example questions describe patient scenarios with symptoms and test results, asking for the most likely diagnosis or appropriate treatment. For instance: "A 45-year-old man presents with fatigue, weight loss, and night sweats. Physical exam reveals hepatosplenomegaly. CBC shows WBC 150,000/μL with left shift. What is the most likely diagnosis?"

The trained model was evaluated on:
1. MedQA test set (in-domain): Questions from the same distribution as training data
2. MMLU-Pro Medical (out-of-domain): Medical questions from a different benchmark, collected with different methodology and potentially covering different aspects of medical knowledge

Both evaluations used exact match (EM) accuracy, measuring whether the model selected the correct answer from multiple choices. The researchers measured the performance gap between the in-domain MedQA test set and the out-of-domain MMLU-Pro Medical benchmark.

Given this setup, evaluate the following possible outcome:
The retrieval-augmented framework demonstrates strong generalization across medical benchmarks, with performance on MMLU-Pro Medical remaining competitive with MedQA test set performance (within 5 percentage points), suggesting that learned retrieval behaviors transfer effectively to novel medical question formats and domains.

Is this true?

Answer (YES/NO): NO